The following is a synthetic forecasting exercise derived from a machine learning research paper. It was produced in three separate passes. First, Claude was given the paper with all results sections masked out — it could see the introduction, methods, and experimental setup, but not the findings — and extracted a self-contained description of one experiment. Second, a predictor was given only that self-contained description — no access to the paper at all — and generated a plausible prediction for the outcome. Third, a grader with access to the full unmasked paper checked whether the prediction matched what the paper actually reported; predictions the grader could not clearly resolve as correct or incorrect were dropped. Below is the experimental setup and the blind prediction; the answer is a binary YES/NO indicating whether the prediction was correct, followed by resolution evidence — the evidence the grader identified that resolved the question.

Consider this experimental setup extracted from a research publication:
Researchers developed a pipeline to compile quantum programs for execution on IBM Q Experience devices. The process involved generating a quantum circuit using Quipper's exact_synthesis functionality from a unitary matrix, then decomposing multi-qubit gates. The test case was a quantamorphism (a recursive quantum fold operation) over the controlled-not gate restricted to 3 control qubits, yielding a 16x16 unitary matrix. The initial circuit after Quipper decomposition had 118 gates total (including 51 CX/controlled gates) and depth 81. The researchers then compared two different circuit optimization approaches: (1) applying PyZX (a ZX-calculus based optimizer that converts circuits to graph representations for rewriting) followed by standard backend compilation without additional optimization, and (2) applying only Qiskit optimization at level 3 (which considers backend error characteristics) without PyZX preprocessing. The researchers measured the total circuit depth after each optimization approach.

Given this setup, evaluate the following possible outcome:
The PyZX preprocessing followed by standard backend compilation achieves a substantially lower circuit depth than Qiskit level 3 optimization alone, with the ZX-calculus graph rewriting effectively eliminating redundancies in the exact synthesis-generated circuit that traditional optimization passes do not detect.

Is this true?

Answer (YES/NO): YES